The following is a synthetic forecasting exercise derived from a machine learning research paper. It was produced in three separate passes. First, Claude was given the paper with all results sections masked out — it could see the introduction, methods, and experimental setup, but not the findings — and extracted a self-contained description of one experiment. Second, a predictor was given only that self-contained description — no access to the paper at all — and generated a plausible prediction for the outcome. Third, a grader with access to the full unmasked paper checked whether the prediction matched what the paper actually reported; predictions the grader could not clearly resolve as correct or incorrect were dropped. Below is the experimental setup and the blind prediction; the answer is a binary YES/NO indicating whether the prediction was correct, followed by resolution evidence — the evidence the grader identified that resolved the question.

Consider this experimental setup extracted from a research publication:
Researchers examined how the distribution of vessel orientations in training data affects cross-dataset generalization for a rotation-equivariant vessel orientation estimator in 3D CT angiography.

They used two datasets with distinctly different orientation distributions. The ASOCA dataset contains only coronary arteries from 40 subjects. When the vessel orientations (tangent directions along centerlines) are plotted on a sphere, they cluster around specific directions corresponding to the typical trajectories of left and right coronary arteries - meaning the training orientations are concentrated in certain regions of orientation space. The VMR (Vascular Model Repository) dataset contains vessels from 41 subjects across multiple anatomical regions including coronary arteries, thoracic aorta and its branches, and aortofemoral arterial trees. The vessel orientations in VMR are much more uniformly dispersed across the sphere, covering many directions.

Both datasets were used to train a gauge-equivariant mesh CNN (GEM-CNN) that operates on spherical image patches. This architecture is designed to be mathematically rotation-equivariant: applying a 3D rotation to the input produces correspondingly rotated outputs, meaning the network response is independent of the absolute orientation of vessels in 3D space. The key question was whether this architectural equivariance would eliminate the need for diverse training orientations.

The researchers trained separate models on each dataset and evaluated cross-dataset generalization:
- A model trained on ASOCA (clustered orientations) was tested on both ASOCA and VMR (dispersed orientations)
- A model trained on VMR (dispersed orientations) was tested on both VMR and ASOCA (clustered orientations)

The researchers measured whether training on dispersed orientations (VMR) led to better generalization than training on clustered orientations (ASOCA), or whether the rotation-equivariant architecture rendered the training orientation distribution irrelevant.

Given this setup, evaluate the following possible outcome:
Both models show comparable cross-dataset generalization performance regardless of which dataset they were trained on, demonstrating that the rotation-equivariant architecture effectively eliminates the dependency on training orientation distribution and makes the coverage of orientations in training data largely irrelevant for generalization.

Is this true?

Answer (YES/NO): YES